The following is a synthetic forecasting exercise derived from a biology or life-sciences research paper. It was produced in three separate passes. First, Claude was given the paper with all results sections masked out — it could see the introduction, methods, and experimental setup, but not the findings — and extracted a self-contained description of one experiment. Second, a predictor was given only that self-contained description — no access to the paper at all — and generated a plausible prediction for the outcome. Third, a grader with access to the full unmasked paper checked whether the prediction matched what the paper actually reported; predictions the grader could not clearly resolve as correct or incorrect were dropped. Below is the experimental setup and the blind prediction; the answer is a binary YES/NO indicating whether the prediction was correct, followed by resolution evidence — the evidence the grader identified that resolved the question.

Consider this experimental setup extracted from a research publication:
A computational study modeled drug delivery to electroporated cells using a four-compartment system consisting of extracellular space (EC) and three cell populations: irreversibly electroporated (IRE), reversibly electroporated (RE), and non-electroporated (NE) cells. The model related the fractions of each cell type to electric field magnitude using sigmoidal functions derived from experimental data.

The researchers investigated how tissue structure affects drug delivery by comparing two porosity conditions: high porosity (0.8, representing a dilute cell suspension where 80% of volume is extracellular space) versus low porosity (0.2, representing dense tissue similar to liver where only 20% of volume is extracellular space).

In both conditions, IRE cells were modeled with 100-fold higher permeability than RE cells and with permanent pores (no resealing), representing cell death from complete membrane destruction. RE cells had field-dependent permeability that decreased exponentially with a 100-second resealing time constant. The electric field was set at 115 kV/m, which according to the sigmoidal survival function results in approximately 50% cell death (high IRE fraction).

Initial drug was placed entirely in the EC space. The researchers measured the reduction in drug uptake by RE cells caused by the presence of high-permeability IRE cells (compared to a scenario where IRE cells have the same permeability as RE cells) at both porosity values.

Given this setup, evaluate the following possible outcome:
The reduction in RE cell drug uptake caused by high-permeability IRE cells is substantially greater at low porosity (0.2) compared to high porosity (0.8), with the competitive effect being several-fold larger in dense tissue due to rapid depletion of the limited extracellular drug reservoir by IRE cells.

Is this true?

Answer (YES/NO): YES